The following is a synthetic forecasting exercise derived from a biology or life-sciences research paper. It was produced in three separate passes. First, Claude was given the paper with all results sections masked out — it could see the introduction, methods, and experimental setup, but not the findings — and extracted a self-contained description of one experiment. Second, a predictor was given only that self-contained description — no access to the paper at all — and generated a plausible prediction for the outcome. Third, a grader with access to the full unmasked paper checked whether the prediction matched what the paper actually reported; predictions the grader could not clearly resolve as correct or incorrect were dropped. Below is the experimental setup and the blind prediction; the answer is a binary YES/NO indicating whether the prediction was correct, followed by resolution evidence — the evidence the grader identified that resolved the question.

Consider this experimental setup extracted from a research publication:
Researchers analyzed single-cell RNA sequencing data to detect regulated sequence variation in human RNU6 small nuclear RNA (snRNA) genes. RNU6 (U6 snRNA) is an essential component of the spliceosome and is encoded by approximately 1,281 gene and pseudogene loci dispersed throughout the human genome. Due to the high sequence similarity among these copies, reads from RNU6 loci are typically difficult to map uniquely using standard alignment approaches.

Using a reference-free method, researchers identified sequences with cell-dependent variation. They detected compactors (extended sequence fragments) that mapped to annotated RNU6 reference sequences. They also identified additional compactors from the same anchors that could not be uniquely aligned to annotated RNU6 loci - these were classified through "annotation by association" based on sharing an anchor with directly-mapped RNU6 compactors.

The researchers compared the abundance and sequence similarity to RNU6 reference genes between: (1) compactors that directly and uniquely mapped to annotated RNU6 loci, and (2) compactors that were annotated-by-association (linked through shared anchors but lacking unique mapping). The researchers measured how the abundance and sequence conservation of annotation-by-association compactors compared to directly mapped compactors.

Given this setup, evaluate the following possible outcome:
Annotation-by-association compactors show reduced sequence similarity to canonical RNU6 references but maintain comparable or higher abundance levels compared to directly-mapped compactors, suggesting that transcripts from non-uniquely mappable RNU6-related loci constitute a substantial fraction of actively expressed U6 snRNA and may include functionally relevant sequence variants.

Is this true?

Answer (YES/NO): NO